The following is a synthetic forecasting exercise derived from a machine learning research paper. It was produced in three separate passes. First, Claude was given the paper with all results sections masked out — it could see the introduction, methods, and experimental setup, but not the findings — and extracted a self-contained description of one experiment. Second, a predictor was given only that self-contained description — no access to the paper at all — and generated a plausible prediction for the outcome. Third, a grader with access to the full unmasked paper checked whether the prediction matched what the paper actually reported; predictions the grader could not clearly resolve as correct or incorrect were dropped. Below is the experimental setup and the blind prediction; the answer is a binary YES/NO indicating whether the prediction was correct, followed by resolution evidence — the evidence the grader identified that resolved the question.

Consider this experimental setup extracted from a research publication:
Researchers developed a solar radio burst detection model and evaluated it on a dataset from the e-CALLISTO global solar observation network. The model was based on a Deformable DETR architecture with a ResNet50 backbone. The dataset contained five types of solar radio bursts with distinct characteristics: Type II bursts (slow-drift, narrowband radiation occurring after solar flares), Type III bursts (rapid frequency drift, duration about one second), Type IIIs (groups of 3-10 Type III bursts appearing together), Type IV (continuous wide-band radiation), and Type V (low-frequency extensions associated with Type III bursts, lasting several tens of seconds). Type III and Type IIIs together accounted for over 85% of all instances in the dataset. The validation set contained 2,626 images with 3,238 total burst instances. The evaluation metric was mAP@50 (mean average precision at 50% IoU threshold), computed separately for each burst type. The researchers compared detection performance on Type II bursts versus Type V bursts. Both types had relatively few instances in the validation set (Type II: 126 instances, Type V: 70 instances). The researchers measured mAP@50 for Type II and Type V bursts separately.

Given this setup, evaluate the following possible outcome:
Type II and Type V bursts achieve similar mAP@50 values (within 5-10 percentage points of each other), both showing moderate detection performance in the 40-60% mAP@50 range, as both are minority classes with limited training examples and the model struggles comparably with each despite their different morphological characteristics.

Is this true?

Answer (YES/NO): NO